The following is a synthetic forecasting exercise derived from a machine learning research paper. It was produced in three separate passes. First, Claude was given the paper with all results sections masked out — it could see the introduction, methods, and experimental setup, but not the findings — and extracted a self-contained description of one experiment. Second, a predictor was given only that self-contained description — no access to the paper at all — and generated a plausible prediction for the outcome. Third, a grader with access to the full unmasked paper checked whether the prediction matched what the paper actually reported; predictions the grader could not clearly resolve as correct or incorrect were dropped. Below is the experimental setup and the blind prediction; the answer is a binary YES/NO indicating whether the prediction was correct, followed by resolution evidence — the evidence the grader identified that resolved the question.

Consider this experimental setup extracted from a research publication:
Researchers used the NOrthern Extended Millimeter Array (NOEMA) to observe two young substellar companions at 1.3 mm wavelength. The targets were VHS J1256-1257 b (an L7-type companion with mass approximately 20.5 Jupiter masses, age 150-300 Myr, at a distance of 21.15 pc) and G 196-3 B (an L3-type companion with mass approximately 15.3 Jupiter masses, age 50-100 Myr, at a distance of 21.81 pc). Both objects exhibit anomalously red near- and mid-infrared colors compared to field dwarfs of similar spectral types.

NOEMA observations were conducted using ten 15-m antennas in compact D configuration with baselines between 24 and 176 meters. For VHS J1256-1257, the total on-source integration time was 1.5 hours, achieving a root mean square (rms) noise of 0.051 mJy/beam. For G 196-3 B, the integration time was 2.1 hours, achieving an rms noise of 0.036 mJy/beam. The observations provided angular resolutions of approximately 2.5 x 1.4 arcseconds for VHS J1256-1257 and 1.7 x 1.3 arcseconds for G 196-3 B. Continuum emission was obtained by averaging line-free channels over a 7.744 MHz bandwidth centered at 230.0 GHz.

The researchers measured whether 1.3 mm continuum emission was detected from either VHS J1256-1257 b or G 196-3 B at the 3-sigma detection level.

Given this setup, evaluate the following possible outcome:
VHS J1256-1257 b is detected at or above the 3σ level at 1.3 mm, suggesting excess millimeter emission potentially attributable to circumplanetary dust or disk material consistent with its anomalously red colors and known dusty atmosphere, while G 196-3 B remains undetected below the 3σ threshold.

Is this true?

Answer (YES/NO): NO